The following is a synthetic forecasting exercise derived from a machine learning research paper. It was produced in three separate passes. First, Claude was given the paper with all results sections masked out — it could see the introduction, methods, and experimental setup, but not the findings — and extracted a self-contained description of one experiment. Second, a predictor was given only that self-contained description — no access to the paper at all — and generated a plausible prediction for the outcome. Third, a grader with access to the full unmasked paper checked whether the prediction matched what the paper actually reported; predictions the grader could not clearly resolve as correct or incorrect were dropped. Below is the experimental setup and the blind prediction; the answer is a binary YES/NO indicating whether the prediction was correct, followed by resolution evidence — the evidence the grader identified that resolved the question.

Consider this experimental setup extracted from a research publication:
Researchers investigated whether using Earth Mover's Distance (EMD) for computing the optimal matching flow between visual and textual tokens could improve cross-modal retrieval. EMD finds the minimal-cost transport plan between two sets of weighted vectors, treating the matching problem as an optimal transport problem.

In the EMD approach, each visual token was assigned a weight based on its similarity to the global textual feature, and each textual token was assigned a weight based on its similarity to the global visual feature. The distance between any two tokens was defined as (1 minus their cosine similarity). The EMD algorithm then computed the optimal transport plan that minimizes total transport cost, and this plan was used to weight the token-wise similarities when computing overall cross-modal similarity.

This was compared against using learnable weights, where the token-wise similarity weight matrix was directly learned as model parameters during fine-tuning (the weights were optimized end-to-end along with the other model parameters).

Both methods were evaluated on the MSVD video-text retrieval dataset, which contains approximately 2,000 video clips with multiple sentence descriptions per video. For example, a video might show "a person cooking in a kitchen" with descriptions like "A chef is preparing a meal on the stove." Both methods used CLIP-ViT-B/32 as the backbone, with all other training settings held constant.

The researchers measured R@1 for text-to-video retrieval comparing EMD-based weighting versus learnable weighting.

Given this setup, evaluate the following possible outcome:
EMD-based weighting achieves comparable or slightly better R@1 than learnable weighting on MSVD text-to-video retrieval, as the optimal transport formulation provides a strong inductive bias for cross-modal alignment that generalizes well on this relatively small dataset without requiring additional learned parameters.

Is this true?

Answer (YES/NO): YES